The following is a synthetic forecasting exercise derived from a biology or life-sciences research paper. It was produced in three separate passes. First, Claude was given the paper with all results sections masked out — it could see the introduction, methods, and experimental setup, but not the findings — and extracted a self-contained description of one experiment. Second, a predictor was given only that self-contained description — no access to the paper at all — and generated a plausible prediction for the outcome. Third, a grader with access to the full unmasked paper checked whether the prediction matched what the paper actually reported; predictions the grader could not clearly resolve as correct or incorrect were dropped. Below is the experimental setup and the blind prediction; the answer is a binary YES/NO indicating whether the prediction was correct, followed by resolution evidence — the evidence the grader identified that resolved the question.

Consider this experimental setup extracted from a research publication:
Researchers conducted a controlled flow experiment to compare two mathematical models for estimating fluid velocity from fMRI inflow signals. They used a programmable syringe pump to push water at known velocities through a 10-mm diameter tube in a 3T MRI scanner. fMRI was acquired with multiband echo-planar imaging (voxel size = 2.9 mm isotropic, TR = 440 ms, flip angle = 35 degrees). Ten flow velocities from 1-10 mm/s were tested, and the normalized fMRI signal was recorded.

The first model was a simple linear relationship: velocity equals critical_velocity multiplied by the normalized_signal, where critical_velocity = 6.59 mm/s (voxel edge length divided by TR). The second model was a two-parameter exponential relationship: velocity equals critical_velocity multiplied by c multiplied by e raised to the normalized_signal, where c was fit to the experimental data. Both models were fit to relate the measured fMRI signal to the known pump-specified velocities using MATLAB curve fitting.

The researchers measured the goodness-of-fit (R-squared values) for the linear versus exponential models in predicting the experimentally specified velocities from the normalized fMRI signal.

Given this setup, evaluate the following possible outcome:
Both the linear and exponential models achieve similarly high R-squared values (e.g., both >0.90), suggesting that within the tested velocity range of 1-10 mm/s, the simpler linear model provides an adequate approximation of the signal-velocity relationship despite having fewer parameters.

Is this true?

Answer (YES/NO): NO